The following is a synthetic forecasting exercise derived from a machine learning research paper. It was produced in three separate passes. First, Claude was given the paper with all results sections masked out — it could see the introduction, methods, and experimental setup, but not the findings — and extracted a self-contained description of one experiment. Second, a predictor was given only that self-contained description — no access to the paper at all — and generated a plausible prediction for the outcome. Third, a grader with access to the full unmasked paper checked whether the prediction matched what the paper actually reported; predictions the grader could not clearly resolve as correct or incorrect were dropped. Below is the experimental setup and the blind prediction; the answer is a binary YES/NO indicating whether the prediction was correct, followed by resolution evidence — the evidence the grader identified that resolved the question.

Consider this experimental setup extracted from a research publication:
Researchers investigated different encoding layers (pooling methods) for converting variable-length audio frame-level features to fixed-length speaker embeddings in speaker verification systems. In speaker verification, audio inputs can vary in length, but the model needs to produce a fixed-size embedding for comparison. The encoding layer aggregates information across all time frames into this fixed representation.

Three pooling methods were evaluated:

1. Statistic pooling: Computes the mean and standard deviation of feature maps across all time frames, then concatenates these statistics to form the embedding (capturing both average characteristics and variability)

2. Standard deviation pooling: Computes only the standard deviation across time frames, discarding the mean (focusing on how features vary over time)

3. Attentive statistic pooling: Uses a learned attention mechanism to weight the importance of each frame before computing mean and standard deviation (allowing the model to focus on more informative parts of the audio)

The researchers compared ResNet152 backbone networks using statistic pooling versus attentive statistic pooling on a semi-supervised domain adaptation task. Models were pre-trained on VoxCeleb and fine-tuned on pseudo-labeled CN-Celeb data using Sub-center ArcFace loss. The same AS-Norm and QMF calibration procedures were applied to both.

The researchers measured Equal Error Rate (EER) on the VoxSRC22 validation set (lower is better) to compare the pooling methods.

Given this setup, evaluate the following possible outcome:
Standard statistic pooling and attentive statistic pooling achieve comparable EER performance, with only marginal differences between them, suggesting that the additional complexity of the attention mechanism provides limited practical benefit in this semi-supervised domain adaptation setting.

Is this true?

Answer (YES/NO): NO